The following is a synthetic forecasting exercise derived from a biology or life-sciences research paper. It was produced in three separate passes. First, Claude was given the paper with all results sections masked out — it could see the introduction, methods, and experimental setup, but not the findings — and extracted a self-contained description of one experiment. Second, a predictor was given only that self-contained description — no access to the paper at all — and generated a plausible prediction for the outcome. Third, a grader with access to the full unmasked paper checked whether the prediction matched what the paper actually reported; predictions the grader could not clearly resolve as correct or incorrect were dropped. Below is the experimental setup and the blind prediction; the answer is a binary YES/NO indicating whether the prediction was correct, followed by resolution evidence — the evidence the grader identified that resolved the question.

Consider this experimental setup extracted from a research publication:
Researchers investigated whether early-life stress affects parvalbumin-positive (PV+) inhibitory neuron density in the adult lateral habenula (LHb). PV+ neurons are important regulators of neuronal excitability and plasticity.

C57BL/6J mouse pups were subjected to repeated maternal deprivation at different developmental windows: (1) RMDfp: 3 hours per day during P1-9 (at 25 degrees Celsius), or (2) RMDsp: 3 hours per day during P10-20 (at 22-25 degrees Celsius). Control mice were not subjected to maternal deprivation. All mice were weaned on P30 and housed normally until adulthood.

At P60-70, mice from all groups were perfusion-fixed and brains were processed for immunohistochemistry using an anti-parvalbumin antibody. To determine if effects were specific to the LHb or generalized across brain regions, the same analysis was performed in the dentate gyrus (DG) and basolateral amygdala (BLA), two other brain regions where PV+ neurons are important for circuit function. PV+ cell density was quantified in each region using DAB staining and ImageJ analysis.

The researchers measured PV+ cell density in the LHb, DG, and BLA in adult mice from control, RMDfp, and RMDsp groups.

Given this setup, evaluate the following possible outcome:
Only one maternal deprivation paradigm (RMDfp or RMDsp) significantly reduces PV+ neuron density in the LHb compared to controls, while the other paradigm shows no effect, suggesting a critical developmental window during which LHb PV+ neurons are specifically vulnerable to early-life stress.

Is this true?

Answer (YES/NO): YES